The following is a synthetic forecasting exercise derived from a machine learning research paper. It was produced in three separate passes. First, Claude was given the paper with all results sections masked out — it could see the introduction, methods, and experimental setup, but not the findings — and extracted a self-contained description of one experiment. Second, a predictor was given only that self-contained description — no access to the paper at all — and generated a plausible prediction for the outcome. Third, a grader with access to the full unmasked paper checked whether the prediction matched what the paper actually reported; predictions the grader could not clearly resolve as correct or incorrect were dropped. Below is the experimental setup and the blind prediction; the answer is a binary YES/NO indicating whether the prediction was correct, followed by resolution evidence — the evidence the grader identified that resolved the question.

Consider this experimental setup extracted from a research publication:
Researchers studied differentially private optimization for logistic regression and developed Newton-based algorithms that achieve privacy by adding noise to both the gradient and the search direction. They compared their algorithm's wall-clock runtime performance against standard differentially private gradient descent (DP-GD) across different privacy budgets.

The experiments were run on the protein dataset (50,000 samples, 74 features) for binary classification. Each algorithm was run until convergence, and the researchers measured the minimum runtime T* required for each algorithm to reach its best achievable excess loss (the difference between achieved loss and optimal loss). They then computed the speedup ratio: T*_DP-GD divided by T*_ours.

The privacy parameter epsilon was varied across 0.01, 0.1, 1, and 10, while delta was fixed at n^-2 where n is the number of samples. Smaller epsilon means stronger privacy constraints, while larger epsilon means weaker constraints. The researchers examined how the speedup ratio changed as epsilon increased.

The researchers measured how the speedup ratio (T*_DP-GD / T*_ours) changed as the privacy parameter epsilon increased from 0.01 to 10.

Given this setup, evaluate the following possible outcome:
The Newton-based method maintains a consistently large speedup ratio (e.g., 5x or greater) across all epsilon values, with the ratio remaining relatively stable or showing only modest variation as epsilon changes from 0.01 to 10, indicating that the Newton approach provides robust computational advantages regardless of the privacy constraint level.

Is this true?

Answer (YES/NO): NO